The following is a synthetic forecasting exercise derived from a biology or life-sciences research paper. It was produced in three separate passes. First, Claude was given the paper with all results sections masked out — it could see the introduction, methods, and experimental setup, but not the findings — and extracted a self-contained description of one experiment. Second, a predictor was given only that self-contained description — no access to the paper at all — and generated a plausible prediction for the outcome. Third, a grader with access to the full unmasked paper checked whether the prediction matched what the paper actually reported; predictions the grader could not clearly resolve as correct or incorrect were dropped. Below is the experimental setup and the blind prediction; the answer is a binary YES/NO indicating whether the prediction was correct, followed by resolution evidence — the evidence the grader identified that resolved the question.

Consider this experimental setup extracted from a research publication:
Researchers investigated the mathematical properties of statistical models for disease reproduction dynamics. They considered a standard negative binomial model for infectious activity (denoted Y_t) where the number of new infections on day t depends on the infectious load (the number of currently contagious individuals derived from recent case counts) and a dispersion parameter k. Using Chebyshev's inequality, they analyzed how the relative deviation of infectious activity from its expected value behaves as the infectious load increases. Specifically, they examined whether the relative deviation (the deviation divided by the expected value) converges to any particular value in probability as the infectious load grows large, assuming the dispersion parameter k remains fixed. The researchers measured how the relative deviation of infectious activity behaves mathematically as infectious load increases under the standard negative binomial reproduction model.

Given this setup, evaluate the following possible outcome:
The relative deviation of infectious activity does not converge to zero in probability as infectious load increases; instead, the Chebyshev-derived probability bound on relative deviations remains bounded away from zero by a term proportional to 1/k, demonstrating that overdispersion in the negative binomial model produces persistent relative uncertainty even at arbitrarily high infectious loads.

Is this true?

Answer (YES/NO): NO